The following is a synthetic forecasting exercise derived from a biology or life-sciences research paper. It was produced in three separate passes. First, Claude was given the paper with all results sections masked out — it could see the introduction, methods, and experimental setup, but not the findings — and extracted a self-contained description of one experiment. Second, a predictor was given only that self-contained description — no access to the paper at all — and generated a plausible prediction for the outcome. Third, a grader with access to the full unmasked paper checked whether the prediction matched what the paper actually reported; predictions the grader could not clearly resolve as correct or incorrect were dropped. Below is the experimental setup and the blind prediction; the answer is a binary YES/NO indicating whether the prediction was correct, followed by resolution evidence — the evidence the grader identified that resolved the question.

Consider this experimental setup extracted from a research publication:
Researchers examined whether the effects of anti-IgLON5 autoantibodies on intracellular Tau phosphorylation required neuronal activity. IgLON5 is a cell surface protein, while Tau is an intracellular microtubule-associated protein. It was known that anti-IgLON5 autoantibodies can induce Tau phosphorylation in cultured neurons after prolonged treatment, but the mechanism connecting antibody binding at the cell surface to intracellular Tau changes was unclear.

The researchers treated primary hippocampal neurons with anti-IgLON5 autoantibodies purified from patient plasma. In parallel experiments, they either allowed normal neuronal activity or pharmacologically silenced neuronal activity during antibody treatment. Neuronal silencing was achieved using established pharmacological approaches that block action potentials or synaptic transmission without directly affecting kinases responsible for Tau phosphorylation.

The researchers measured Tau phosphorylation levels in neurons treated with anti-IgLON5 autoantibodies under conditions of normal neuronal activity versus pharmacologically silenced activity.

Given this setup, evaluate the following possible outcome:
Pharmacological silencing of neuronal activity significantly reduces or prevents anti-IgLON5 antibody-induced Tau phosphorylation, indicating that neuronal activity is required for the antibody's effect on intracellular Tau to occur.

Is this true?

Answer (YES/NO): YES